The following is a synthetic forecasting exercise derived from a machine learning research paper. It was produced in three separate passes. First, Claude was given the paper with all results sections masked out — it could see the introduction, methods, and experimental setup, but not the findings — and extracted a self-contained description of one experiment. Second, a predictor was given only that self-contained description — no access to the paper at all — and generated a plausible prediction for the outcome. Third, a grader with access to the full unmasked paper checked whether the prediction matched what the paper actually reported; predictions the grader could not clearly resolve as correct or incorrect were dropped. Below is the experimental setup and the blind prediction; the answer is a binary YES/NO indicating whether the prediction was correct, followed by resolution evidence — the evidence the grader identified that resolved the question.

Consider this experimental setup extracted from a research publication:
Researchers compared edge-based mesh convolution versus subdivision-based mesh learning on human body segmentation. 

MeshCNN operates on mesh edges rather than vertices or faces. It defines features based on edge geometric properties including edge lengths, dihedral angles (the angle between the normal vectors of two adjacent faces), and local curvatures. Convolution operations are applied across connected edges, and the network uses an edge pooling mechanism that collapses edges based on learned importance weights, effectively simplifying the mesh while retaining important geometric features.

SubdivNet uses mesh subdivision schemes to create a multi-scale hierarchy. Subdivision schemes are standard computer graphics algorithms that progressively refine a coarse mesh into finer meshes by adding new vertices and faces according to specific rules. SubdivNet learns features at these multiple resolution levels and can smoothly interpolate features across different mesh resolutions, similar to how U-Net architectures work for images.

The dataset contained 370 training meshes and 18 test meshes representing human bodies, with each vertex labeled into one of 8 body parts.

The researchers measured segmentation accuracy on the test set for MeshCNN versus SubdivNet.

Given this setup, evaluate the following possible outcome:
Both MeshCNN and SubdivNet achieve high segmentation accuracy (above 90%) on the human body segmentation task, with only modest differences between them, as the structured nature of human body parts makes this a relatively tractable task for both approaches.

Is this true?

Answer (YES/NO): NO